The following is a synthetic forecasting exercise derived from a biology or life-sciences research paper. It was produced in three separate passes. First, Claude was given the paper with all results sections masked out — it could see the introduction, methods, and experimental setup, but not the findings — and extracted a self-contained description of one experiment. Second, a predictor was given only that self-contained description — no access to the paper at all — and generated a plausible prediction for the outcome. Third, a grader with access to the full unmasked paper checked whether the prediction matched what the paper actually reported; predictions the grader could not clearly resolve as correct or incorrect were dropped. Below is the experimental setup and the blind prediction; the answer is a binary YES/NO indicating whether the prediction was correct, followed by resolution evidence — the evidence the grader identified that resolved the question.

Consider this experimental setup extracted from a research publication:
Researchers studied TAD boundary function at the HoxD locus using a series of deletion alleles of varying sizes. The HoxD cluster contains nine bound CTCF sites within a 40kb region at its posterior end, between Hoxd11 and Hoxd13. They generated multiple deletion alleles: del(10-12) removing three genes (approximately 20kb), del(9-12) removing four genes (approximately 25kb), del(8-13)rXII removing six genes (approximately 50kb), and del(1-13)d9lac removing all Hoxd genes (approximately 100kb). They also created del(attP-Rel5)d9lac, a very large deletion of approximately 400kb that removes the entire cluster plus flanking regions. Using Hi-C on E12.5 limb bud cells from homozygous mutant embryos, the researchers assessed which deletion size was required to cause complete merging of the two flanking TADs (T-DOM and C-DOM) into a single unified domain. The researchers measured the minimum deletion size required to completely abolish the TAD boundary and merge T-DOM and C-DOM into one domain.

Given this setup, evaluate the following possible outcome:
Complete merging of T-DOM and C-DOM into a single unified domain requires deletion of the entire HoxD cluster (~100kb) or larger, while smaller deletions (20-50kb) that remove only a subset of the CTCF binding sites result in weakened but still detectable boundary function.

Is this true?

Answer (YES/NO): NO